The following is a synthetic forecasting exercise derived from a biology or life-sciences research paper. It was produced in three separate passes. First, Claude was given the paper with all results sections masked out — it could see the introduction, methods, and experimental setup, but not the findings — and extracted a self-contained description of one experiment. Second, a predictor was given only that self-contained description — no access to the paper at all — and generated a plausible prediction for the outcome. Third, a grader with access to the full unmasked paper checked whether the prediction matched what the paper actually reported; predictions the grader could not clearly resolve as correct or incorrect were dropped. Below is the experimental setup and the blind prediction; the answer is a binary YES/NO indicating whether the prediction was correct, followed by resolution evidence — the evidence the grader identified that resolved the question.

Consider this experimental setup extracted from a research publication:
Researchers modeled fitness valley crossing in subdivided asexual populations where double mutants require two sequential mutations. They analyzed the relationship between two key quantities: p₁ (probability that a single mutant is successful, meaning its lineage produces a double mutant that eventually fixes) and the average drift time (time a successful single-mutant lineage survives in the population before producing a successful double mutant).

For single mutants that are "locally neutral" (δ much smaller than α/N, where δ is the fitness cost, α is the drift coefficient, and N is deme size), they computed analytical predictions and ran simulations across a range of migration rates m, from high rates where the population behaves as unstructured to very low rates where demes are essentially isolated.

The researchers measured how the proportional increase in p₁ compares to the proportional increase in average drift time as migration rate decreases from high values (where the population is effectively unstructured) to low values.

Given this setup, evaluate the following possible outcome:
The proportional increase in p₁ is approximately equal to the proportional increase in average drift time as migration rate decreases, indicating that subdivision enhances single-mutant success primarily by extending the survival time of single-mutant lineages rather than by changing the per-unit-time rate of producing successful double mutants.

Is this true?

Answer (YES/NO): YES